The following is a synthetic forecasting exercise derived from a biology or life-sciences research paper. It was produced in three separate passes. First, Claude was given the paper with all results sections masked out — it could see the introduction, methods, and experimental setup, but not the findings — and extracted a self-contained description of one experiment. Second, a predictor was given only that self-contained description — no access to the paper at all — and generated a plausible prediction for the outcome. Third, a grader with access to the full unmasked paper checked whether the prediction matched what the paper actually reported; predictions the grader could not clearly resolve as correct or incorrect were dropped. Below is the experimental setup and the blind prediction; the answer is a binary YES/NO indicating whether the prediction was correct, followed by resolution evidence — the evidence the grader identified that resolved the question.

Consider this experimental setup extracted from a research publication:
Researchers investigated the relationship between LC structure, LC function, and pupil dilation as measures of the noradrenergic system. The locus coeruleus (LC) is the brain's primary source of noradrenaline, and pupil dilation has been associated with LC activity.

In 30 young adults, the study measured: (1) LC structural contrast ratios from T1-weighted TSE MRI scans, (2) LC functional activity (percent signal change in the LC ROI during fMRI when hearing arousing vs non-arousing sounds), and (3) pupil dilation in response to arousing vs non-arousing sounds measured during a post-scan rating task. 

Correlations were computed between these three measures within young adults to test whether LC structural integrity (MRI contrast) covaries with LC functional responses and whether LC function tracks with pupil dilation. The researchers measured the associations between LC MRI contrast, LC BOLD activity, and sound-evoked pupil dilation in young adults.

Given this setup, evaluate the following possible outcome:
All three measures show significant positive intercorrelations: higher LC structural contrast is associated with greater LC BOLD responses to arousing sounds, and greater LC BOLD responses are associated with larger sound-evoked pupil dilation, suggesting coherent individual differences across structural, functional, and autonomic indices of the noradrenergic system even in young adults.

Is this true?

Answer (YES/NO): NO